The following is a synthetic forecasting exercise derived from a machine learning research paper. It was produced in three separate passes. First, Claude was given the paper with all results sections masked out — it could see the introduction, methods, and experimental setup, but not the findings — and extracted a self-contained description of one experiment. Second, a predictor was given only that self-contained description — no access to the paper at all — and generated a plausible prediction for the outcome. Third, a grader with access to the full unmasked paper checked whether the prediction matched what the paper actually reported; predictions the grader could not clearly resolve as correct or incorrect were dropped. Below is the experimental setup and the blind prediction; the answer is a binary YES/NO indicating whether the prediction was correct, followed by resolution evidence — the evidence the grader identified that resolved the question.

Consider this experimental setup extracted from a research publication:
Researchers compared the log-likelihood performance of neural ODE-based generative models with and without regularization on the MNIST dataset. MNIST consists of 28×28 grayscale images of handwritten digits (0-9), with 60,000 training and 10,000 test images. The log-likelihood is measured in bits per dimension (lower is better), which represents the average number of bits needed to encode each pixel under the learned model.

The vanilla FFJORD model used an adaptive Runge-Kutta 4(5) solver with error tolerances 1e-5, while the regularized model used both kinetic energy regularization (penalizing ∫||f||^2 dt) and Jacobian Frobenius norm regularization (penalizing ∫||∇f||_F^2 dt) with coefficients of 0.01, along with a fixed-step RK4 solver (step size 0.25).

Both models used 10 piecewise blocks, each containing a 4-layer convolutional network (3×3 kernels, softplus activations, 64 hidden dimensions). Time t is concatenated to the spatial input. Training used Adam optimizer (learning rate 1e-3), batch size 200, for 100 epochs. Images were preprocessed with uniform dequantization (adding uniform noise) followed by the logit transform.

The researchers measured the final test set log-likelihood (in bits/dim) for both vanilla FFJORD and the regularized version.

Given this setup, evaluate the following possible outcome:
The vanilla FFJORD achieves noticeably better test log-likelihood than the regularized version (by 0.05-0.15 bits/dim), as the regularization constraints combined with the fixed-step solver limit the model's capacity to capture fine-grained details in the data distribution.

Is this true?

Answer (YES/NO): NO